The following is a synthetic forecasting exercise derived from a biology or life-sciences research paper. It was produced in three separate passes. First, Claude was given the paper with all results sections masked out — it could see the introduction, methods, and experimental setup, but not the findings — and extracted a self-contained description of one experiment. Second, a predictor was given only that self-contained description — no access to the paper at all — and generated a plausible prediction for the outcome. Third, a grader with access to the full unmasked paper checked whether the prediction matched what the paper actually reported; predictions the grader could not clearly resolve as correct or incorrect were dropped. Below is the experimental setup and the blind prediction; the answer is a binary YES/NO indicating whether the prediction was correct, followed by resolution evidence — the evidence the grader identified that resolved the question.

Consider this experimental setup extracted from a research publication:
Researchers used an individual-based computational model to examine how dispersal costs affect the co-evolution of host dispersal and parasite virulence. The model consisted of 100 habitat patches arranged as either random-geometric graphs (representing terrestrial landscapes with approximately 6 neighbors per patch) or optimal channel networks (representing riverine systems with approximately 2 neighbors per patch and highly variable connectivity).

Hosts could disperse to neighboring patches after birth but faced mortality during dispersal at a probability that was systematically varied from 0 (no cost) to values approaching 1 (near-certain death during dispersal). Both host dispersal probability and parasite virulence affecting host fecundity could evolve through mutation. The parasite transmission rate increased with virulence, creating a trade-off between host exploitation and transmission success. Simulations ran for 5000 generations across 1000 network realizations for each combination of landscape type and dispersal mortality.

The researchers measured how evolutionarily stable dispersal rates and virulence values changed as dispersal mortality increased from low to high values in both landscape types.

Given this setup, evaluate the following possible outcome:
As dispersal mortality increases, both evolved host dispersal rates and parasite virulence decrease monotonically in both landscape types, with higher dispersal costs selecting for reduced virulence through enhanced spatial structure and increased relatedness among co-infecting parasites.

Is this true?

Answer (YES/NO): YES